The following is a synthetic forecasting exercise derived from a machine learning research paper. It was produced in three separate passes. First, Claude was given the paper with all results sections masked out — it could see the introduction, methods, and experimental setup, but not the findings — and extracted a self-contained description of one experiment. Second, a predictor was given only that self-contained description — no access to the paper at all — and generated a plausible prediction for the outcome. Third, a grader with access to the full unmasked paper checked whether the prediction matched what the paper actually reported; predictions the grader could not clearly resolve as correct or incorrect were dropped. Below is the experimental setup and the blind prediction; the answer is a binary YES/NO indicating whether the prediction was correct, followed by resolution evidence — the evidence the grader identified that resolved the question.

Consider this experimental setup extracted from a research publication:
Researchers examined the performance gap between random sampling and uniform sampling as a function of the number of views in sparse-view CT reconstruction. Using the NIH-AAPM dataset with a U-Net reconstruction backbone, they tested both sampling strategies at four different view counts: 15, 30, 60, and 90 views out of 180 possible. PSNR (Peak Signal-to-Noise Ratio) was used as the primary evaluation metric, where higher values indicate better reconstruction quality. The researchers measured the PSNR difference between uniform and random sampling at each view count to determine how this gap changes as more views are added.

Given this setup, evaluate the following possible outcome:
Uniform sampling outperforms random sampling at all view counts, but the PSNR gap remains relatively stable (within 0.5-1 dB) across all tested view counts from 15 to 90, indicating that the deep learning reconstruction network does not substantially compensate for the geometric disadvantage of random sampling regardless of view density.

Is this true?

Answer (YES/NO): NO